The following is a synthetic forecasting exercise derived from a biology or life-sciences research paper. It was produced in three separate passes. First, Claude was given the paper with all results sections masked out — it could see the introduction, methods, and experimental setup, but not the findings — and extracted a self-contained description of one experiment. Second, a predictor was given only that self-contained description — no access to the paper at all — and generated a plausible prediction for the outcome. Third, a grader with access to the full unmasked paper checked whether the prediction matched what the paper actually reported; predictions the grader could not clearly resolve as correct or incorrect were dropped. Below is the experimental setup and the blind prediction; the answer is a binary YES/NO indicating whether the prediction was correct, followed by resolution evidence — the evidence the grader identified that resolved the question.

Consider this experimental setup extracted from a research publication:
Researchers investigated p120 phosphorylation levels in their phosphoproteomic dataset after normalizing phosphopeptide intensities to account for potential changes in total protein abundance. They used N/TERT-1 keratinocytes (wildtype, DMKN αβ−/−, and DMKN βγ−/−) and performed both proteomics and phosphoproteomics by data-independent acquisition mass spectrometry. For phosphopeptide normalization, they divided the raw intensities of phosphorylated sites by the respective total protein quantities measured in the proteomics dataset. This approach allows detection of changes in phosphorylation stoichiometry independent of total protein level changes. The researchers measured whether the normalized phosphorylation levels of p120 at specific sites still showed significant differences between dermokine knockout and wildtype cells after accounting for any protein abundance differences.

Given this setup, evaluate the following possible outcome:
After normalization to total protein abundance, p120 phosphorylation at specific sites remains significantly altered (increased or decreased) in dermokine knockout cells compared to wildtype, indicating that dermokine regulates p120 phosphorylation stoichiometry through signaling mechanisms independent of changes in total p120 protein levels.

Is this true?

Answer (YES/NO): YES